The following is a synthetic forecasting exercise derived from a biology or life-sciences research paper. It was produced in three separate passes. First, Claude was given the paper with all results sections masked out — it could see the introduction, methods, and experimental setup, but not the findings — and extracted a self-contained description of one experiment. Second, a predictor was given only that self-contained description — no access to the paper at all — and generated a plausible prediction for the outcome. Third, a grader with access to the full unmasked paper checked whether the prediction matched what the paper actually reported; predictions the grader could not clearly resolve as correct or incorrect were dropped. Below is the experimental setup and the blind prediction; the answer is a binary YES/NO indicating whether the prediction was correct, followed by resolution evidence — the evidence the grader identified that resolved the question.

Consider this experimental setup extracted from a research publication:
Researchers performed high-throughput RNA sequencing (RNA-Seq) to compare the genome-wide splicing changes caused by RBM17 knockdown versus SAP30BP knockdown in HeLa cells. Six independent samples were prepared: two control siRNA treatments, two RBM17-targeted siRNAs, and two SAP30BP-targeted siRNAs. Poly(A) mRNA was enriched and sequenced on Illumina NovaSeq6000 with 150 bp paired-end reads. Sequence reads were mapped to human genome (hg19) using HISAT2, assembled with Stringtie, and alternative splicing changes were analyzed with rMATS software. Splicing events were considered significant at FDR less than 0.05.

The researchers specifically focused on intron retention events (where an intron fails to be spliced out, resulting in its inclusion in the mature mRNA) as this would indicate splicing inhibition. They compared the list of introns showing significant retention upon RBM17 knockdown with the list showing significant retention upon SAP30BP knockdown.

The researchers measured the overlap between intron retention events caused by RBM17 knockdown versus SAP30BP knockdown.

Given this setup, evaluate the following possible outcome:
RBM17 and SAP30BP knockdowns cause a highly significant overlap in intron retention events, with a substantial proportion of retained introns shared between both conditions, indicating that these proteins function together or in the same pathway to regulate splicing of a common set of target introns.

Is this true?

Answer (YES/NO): YES